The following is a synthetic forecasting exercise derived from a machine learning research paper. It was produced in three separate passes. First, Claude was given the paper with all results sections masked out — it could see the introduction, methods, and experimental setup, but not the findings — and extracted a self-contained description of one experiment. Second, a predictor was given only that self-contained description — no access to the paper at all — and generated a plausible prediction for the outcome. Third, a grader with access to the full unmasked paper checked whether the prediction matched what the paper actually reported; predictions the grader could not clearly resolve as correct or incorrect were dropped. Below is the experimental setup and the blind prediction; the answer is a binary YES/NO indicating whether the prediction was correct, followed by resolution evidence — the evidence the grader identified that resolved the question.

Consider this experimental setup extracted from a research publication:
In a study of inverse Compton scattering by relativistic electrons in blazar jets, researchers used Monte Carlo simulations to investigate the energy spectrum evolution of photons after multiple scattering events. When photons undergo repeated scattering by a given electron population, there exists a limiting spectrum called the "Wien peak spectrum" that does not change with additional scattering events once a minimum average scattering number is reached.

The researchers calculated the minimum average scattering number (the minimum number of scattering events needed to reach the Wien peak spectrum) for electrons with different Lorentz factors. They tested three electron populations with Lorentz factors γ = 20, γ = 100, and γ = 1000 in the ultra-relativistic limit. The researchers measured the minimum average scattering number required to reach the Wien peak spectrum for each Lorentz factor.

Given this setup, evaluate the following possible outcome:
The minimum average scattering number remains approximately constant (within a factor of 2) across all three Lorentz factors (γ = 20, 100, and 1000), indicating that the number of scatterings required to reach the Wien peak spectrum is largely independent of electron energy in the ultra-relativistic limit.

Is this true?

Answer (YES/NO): NO